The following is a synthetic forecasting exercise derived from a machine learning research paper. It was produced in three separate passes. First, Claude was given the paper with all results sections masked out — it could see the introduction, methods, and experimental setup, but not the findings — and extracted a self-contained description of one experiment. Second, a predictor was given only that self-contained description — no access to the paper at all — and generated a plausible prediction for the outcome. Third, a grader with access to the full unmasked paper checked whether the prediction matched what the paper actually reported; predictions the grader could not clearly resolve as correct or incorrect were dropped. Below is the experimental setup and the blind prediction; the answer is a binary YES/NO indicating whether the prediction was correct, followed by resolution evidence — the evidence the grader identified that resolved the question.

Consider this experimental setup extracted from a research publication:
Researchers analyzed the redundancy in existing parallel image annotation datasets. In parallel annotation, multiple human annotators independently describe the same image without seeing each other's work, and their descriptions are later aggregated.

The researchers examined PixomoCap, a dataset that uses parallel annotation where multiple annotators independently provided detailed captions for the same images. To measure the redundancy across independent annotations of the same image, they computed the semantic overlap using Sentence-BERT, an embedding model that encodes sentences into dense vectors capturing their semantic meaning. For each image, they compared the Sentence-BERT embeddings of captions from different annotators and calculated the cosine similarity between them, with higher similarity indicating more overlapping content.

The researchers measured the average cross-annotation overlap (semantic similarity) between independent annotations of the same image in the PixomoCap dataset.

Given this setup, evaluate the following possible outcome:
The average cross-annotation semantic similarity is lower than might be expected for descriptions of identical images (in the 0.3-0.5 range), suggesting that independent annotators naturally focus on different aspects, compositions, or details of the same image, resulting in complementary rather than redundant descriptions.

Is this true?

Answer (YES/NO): NO